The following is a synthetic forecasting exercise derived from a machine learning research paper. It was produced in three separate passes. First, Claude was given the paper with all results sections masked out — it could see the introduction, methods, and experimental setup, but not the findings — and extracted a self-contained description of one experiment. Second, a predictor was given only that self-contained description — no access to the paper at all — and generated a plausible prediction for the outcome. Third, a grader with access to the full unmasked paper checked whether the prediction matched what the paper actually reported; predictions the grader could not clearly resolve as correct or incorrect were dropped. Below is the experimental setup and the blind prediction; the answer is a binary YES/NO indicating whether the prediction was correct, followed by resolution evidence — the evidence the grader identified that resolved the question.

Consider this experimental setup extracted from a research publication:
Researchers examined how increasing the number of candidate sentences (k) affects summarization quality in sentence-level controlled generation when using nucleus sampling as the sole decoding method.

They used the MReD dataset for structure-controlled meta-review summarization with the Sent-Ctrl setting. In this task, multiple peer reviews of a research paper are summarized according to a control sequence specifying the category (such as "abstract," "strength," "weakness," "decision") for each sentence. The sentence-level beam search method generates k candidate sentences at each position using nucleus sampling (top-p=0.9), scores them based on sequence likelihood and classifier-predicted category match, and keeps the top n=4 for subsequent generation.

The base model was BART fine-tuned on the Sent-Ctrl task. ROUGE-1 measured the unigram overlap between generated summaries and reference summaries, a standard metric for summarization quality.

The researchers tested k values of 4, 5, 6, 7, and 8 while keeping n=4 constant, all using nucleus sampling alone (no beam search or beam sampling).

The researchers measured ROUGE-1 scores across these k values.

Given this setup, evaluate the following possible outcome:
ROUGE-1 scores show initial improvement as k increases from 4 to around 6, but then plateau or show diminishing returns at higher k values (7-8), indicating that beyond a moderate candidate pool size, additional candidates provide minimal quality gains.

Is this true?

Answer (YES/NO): NO